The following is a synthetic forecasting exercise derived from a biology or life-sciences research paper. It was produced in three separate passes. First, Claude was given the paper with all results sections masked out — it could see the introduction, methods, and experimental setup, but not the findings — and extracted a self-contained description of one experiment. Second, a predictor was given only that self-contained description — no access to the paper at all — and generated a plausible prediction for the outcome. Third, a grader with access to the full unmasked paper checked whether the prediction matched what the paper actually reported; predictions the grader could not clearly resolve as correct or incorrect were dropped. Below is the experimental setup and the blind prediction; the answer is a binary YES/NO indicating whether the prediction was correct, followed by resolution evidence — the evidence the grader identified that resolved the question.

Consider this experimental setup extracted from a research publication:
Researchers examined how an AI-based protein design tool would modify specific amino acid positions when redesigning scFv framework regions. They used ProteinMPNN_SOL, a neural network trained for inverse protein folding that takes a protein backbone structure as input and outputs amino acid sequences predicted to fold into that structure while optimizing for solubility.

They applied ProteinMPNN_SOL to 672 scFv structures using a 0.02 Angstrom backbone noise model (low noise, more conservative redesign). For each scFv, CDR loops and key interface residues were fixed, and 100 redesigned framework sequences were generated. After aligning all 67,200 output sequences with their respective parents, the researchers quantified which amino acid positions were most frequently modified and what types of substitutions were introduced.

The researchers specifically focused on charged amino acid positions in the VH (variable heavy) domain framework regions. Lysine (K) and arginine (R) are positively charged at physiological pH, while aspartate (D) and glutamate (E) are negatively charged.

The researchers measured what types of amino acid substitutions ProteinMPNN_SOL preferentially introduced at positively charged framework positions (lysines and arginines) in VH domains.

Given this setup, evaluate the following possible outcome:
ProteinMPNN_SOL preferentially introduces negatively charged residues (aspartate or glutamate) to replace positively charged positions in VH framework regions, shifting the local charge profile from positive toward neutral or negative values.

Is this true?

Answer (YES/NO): NO